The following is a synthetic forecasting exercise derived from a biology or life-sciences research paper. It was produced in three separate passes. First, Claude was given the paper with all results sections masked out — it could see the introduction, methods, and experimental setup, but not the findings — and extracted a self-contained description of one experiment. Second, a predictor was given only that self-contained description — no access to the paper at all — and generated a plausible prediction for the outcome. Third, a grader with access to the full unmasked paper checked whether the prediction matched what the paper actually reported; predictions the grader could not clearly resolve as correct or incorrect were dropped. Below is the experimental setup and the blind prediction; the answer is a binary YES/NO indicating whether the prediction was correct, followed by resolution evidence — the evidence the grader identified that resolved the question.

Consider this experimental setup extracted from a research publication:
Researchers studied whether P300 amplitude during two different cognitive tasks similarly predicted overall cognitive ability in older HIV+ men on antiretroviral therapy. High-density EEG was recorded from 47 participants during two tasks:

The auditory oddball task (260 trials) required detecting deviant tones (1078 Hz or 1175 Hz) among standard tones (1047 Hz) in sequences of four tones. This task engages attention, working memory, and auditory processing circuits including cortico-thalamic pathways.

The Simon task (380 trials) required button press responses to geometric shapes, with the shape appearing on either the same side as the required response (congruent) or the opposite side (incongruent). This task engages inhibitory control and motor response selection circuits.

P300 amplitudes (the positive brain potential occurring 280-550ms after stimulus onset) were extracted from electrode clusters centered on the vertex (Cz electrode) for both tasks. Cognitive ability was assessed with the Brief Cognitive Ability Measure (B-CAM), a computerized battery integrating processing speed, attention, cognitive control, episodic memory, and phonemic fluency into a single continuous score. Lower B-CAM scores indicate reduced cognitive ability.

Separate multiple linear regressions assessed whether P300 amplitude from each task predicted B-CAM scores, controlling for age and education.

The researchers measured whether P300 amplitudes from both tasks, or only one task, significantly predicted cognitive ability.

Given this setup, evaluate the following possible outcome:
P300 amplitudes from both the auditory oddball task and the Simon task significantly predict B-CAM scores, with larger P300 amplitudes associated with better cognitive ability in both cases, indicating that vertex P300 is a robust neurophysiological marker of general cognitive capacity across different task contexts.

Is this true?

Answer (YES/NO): YES